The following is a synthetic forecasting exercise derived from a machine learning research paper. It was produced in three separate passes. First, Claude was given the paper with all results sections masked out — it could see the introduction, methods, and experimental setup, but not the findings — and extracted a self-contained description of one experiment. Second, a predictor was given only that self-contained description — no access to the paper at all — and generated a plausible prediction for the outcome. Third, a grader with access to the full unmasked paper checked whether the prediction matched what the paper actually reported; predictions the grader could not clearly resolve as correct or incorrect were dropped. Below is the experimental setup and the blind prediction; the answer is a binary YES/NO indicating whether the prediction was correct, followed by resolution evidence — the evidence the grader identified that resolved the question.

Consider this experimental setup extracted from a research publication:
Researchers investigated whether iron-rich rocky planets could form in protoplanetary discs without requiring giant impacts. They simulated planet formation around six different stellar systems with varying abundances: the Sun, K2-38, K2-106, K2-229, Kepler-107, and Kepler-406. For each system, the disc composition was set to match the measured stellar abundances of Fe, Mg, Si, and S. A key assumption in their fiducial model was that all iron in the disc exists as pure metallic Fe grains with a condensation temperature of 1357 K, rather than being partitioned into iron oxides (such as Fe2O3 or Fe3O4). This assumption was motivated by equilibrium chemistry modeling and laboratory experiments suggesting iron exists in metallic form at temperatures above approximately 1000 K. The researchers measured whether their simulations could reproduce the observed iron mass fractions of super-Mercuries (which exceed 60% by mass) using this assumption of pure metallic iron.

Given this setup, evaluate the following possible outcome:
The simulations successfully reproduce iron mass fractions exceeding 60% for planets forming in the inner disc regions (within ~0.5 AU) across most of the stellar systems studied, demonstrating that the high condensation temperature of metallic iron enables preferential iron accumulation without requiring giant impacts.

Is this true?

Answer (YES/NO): NO